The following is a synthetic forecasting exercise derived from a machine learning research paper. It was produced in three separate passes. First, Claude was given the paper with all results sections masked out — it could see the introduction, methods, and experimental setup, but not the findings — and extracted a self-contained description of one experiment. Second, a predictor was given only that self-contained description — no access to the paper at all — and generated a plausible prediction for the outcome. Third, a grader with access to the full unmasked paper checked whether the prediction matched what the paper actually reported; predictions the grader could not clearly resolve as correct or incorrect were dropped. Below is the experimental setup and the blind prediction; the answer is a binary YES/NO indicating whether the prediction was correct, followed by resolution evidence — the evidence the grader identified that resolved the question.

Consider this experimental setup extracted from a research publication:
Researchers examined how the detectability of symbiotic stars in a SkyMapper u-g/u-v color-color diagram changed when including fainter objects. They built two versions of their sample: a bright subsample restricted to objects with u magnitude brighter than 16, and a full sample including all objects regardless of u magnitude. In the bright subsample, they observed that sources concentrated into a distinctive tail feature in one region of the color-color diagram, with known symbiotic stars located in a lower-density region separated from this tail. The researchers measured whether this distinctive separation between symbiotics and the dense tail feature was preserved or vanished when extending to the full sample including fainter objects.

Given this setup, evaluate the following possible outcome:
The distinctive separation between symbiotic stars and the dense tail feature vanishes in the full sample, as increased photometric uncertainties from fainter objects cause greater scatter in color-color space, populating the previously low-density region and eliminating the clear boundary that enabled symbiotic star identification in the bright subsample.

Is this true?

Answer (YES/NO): YES